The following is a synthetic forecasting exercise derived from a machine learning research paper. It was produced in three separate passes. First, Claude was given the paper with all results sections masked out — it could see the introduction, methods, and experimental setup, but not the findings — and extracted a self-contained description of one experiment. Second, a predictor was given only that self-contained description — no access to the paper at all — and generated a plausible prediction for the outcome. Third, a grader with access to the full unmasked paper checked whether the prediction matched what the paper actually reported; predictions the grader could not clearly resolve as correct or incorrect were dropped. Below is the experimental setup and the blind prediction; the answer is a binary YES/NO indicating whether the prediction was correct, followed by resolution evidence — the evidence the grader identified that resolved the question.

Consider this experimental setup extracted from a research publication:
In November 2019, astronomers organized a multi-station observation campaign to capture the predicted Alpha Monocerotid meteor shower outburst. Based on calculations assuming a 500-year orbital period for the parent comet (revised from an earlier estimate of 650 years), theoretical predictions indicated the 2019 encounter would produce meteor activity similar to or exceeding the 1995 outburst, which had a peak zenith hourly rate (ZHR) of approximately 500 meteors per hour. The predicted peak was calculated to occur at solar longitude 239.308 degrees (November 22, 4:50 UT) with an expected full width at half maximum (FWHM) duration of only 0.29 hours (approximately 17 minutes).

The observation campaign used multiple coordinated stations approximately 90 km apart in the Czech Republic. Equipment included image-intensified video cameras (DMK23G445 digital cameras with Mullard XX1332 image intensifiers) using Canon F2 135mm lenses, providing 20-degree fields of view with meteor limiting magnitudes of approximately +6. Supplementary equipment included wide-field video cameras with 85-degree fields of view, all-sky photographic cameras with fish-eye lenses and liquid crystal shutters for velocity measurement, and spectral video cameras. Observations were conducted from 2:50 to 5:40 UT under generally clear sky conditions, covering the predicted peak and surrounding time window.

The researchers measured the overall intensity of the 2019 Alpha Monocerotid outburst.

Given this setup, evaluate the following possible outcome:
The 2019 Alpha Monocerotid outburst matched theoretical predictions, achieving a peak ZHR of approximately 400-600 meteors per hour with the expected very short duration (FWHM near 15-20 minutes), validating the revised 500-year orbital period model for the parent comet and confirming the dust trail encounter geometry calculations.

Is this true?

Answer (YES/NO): NO